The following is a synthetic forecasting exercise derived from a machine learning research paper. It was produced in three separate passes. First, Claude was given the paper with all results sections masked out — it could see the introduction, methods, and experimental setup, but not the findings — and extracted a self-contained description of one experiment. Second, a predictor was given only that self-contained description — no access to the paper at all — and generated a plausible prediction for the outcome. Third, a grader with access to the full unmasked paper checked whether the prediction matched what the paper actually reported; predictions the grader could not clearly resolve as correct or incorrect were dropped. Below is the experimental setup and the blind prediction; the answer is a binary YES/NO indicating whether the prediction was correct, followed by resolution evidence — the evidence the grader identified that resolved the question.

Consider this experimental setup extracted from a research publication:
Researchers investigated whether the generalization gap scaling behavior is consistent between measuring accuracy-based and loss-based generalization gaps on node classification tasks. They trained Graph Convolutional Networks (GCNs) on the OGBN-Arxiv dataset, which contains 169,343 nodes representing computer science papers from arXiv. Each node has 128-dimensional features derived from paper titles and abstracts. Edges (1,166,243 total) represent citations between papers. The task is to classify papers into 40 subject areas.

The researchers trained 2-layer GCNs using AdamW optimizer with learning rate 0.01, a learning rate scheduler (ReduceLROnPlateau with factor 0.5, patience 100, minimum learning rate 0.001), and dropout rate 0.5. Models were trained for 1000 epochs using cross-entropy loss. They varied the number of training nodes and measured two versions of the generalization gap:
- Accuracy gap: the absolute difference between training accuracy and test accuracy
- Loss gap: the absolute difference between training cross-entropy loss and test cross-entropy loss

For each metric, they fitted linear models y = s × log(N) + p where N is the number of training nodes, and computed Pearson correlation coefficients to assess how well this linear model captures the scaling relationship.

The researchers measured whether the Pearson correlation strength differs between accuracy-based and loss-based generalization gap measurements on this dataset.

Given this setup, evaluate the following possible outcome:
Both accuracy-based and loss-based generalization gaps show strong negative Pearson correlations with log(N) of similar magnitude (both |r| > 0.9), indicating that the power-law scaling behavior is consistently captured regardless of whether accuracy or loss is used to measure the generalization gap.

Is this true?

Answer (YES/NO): YES